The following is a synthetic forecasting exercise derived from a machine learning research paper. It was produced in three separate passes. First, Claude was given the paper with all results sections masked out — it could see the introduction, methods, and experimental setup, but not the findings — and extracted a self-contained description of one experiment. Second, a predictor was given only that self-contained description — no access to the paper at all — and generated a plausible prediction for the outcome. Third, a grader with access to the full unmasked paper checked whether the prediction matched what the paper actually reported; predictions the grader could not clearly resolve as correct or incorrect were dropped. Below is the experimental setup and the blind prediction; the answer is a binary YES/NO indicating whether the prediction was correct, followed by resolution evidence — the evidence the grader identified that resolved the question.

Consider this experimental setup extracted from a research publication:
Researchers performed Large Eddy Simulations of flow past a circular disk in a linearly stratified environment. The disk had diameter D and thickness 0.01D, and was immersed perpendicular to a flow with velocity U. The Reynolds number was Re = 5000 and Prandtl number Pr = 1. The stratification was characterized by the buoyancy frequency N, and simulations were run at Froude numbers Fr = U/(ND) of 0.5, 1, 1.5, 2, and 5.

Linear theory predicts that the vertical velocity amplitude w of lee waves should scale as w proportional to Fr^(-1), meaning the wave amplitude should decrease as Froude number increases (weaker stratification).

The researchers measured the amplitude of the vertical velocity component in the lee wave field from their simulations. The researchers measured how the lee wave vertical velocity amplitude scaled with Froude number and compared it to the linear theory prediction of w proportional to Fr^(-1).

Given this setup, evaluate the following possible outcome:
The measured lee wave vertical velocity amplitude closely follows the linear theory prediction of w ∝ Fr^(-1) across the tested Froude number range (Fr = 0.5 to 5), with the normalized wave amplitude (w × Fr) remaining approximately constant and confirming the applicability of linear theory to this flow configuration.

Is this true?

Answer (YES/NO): NO